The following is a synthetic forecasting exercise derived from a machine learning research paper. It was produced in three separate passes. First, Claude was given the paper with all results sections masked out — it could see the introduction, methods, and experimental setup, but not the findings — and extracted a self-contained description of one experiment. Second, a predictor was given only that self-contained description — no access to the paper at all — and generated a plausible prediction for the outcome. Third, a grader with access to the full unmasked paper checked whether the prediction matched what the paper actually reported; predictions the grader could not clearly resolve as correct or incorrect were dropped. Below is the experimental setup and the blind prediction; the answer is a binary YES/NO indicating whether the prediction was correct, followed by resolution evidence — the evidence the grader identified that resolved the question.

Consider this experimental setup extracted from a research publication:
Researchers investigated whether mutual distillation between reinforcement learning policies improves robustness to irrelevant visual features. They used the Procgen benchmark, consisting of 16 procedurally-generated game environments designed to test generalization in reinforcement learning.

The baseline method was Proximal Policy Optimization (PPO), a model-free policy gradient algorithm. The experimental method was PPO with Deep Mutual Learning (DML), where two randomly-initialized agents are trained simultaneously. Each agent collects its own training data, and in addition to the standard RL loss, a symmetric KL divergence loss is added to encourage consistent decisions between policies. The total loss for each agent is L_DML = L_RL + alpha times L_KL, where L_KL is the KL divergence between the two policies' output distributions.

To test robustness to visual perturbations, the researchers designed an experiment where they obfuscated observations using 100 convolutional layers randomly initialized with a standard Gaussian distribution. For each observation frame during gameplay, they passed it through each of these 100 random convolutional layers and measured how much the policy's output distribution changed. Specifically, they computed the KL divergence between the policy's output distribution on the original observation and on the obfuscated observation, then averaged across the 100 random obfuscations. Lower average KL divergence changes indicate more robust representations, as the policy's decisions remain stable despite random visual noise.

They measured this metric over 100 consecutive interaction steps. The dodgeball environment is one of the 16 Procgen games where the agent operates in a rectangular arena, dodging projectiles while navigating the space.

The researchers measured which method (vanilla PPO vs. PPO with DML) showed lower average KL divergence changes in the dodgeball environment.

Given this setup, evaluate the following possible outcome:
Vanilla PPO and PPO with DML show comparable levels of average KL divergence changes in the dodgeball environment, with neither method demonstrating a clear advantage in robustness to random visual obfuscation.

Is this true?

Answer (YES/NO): NO